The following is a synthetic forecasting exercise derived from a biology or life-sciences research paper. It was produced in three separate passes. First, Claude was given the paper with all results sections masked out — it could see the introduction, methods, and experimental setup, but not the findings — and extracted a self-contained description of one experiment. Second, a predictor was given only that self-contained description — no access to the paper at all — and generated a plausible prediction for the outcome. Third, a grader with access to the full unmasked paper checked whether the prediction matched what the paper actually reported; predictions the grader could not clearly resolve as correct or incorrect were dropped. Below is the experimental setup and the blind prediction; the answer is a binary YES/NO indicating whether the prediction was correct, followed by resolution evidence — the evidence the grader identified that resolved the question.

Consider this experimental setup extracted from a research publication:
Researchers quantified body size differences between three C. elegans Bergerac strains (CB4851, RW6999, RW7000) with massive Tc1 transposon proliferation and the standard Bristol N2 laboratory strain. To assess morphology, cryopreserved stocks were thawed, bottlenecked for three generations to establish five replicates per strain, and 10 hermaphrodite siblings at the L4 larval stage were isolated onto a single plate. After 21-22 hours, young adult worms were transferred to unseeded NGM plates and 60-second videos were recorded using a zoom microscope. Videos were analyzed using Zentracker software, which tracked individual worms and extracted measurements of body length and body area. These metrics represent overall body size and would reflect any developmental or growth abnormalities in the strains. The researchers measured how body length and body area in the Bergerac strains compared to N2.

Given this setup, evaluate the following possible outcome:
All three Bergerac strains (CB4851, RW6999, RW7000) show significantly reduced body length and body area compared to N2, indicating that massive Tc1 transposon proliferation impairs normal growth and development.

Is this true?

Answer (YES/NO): YES